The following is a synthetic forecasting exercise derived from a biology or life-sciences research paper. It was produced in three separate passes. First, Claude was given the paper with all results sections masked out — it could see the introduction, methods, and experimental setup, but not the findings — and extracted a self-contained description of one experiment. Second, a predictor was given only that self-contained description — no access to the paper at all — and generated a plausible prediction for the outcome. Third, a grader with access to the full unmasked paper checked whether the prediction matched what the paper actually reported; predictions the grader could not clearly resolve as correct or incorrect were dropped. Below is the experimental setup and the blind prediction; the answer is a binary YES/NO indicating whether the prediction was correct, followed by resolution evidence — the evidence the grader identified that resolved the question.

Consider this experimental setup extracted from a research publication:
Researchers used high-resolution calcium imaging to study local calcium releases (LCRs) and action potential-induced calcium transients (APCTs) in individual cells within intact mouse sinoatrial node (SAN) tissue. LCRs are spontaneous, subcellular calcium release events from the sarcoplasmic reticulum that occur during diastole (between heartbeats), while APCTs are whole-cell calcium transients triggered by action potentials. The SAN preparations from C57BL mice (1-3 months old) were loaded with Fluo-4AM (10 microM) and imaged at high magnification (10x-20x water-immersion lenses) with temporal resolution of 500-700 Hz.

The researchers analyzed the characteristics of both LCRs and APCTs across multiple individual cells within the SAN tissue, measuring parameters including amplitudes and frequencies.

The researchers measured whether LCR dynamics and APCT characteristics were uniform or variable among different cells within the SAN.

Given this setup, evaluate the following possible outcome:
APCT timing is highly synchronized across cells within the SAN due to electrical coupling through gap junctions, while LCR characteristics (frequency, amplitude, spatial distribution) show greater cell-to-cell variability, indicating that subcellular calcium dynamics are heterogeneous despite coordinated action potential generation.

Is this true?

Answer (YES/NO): NO